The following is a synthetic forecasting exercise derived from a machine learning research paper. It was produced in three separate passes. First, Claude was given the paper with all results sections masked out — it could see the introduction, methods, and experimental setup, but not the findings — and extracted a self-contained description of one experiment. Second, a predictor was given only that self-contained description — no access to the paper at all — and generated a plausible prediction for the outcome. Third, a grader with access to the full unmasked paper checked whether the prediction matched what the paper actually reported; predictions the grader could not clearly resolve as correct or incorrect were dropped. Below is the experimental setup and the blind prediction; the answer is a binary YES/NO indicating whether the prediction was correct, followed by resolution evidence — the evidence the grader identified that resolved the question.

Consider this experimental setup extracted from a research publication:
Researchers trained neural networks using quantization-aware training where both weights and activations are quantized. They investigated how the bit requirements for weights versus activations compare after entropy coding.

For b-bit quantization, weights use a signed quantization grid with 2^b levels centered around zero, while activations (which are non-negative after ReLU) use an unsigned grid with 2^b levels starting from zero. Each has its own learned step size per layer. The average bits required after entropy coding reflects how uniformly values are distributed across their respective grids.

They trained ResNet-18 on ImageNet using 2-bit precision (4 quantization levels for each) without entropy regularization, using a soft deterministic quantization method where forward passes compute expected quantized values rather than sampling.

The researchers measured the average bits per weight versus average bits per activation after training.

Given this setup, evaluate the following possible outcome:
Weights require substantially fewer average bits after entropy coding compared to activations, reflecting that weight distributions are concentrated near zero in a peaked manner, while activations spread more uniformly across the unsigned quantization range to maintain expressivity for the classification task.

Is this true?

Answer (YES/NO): NO